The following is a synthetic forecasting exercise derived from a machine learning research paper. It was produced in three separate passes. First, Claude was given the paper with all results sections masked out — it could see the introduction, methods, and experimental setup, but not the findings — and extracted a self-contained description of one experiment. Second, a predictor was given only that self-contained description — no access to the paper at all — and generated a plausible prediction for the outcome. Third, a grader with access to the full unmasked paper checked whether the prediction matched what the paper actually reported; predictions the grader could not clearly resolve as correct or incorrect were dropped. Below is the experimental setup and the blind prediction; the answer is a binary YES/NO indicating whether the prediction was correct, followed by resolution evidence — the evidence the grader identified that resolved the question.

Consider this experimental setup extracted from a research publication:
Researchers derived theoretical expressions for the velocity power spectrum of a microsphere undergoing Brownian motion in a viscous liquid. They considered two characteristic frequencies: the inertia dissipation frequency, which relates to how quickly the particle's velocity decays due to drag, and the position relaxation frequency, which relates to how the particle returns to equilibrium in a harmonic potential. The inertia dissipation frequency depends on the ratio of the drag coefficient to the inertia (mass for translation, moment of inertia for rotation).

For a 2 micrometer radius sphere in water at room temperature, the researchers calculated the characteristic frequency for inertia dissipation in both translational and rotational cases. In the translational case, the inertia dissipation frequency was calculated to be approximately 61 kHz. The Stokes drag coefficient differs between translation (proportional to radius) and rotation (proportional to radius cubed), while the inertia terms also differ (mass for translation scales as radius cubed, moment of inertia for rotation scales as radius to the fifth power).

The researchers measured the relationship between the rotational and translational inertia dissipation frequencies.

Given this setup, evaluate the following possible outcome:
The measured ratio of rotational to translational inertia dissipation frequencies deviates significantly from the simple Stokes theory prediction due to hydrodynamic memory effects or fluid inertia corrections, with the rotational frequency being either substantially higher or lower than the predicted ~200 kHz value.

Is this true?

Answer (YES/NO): NO